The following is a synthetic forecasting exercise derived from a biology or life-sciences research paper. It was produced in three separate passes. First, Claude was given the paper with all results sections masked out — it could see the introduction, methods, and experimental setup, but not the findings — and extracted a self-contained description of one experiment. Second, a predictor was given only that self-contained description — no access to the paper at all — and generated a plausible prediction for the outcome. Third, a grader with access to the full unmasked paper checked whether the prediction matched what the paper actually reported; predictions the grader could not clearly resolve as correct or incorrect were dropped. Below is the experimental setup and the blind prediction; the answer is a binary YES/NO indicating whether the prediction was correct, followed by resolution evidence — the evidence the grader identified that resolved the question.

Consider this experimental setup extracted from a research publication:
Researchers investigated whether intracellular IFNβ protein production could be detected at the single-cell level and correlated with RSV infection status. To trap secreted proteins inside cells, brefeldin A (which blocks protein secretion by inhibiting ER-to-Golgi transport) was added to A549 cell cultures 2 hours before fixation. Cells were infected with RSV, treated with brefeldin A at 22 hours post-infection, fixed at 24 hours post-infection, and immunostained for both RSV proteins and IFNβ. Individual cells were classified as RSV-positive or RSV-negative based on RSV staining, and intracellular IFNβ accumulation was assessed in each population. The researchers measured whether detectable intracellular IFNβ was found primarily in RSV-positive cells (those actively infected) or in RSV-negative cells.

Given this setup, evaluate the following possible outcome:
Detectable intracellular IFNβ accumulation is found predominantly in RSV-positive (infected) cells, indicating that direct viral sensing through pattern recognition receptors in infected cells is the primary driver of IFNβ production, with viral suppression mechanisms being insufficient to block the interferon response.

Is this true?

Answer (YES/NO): NO